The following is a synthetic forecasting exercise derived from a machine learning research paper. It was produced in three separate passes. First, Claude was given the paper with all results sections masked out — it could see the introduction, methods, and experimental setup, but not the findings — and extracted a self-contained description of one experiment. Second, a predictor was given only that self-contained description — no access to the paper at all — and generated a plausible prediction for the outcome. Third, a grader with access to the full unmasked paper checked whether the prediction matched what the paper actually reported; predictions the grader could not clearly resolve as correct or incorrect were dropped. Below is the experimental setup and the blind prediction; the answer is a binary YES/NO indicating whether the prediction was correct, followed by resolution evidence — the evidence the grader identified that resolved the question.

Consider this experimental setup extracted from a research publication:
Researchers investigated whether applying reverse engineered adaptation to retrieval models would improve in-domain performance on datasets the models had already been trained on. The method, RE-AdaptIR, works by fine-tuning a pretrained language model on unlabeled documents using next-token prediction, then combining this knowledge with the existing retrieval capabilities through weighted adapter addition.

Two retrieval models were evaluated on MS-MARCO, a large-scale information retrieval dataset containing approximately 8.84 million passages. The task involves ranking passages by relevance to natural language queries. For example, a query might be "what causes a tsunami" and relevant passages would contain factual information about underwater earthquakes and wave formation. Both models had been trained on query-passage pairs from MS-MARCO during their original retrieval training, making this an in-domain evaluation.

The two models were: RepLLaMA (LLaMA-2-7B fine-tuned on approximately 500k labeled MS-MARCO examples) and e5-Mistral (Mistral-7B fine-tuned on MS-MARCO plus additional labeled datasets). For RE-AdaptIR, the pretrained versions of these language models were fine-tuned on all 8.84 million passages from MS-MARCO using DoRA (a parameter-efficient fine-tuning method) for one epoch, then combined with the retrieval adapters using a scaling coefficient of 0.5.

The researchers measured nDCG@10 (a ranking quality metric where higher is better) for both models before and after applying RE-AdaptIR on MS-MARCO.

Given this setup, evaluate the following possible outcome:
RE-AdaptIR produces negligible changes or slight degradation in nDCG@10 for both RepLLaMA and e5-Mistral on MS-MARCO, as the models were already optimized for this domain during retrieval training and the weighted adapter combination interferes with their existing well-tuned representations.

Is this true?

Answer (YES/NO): NO